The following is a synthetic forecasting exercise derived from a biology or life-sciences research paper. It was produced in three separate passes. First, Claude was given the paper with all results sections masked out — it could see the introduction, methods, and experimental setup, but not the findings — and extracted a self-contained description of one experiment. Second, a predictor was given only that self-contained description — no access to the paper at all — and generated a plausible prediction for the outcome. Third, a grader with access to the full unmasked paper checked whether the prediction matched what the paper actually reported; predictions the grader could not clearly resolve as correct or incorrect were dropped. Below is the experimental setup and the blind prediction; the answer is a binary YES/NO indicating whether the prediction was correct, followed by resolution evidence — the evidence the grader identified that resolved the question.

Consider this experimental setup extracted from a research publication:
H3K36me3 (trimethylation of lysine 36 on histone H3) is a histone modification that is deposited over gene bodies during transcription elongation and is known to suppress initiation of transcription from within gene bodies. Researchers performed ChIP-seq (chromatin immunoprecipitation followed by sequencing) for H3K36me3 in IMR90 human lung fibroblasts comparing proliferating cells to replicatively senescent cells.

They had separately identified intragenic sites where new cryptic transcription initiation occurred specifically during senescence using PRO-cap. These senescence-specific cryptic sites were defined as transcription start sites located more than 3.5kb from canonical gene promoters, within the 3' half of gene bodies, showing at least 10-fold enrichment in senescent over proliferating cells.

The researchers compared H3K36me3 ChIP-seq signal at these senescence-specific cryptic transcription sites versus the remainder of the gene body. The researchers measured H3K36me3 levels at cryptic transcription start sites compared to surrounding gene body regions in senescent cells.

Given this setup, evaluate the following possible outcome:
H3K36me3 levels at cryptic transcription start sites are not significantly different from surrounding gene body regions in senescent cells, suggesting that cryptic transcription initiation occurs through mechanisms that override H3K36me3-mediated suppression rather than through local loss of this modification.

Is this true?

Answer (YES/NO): NO